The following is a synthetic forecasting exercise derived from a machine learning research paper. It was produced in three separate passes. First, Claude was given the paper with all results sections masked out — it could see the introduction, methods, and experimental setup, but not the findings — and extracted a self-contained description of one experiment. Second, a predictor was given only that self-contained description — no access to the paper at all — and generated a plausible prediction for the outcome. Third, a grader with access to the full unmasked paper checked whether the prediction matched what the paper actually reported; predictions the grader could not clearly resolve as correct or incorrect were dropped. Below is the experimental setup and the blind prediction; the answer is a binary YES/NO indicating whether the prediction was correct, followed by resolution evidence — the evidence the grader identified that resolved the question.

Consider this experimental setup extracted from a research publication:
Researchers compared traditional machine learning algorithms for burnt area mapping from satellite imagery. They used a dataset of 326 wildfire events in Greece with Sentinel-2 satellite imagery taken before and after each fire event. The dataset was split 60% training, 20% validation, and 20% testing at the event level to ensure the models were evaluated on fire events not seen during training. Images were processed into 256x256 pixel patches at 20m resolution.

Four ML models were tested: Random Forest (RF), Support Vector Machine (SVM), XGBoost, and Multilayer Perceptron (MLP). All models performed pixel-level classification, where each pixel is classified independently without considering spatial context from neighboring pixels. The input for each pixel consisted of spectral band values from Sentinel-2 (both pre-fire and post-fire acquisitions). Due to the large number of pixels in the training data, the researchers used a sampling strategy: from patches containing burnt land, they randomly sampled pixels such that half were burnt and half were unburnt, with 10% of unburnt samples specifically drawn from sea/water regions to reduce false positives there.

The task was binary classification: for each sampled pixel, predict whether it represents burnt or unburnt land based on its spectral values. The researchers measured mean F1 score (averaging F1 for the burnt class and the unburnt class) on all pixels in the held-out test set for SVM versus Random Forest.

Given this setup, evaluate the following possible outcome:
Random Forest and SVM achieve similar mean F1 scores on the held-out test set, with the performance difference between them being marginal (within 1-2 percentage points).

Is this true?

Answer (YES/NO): YES